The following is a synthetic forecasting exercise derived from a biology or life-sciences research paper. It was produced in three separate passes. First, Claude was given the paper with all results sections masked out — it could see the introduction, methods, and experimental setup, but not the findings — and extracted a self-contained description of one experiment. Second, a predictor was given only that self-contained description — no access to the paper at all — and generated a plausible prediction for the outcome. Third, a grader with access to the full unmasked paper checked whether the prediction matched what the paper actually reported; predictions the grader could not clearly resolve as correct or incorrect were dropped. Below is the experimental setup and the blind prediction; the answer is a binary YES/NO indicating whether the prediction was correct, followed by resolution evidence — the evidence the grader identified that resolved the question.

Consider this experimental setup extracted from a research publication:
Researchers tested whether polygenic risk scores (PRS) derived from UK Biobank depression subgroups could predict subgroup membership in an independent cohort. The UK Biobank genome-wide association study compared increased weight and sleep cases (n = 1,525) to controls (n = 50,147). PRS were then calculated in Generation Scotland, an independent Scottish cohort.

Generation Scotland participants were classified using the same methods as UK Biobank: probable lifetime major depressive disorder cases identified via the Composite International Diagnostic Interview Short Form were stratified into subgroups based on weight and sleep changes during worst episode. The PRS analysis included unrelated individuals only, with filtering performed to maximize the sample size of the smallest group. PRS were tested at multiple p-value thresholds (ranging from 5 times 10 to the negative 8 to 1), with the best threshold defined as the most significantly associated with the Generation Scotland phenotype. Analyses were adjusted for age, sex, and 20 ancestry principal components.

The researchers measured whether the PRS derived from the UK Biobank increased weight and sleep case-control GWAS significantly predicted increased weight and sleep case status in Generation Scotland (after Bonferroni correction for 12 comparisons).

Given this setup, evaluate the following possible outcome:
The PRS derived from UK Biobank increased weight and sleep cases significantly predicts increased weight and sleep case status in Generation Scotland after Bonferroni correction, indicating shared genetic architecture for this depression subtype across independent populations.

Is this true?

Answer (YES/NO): NO